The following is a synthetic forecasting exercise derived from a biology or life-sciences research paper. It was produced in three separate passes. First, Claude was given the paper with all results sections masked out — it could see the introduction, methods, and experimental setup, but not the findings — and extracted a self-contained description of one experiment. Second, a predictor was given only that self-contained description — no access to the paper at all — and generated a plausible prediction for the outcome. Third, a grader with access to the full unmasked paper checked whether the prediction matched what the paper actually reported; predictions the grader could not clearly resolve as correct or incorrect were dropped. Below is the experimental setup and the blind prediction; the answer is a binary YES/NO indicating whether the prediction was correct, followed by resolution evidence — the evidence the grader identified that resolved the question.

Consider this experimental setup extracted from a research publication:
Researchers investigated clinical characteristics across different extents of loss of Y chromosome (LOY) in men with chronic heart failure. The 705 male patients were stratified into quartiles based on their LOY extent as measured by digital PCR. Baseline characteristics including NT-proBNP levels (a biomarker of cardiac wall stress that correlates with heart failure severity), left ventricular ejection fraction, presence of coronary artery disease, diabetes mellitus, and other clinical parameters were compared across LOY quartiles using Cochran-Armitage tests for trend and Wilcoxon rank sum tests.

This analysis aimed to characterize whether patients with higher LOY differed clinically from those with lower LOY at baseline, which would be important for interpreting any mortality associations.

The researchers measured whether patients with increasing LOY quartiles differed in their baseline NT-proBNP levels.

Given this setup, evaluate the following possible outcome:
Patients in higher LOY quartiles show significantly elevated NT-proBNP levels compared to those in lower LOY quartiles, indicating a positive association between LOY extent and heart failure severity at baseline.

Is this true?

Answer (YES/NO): YES